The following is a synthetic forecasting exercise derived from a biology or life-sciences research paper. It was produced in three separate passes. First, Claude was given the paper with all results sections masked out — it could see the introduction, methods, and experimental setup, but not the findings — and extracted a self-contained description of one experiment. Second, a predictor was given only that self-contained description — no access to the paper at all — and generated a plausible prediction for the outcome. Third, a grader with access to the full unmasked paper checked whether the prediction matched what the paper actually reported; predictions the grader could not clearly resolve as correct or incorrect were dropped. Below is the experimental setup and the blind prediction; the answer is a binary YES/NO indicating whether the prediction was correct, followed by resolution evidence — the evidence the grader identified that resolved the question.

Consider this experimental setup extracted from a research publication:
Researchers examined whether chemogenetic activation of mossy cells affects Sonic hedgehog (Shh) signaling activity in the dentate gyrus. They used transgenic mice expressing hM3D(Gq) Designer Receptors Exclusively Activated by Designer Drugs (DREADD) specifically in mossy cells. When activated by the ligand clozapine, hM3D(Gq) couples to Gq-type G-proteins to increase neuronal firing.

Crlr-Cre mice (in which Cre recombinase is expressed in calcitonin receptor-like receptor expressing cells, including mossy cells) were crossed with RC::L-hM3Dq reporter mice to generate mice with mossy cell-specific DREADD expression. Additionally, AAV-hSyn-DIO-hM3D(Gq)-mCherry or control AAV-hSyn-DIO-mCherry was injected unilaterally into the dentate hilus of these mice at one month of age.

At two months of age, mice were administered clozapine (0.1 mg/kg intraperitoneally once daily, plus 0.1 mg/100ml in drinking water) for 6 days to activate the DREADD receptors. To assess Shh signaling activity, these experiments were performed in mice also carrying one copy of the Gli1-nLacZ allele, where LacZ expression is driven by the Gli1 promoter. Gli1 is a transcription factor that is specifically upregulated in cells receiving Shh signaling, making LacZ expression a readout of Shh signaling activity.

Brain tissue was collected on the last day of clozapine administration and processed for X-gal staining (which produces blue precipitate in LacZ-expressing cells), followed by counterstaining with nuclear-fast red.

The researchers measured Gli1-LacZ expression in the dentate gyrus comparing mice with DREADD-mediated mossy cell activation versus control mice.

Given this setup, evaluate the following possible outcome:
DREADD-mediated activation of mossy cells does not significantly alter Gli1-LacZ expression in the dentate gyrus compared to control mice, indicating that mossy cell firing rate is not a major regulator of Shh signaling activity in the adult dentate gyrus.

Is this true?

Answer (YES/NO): NO